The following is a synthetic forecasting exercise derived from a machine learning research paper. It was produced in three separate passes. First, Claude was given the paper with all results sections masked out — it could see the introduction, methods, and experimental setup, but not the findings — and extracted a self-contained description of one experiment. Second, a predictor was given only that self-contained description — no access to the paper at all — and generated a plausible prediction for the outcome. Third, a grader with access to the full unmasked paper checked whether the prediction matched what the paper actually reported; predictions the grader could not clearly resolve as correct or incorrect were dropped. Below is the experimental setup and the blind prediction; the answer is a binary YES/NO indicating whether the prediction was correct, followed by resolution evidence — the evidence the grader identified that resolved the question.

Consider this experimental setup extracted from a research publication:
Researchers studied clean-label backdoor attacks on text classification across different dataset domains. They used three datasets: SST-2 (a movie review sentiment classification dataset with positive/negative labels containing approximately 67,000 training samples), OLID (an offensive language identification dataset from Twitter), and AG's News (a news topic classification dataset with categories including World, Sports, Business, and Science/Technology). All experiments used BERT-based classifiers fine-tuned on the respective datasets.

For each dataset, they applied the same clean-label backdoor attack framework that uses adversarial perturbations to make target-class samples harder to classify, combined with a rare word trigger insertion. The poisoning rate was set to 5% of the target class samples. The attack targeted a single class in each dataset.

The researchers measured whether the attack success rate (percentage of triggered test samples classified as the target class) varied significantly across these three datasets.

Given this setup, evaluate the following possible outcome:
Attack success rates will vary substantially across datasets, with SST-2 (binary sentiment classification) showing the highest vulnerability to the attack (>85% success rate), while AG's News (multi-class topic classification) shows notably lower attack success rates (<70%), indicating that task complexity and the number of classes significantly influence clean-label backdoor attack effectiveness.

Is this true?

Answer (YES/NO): NO